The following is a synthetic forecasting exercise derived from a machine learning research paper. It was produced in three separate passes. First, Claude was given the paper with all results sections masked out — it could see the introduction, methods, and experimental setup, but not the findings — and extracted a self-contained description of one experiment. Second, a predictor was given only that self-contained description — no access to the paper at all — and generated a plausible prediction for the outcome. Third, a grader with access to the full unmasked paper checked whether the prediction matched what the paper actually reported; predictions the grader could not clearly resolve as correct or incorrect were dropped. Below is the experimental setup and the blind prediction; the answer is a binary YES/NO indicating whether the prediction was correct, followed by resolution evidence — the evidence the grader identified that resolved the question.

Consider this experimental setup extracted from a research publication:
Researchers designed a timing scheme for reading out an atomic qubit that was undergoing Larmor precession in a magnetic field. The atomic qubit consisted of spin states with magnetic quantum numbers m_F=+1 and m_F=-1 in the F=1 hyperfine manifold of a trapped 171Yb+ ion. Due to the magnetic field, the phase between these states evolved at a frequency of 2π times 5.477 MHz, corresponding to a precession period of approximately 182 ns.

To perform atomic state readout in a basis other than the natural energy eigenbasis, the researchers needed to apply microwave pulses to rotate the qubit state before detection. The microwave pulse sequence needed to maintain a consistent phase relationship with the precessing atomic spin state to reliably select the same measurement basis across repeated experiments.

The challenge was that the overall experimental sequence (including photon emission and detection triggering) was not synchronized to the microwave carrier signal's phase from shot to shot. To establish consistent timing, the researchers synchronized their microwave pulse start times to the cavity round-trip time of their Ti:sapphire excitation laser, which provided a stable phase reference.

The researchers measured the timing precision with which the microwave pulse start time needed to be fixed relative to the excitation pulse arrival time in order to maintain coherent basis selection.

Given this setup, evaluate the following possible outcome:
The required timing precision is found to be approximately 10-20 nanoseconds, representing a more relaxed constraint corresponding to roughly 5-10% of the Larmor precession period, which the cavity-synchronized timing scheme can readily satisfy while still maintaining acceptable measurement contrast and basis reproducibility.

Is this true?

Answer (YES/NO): NO